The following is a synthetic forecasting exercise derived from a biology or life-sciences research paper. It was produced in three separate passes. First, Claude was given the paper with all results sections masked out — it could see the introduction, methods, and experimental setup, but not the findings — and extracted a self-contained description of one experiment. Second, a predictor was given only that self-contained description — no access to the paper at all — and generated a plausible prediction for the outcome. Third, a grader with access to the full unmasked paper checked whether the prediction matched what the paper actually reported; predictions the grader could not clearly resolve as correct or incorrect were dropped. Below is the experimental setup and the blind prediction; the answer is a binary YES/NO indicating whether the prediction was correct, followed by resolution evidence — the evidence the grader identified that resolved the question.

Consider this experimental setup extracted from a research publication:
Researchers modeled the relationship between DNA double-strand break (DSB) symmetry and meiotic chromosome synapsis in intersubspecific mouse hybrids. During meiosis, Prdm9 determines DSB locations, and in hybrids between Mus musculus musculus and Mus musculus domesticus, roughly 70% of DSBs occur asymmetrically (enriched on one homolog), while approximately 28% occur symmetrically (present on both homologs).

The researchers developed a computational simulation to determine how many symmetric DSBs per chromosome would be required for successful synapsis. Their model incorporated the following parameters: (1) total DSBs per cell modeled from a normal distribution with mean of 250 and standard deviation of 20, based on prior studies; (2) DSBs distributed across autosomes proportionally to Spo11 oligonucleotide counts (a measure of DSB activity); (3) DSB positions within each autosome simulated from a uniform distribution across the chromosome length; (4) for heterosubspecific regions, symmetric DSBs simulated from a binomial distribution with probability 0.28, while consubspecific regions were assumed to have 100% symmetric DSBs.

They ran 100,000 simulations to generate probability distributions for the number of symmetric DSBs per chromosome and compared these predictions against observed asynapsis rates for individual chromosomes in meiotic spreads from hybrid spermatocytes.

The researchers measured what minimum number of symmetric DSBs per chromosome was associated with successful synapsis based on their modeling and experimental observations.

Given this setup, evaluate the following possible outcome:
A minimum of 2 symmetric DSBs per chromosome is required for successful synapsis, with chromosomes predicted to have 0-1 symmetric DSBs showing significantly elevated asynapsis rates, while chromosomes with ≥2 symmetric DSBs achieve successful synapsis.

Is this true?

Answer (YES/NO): YES